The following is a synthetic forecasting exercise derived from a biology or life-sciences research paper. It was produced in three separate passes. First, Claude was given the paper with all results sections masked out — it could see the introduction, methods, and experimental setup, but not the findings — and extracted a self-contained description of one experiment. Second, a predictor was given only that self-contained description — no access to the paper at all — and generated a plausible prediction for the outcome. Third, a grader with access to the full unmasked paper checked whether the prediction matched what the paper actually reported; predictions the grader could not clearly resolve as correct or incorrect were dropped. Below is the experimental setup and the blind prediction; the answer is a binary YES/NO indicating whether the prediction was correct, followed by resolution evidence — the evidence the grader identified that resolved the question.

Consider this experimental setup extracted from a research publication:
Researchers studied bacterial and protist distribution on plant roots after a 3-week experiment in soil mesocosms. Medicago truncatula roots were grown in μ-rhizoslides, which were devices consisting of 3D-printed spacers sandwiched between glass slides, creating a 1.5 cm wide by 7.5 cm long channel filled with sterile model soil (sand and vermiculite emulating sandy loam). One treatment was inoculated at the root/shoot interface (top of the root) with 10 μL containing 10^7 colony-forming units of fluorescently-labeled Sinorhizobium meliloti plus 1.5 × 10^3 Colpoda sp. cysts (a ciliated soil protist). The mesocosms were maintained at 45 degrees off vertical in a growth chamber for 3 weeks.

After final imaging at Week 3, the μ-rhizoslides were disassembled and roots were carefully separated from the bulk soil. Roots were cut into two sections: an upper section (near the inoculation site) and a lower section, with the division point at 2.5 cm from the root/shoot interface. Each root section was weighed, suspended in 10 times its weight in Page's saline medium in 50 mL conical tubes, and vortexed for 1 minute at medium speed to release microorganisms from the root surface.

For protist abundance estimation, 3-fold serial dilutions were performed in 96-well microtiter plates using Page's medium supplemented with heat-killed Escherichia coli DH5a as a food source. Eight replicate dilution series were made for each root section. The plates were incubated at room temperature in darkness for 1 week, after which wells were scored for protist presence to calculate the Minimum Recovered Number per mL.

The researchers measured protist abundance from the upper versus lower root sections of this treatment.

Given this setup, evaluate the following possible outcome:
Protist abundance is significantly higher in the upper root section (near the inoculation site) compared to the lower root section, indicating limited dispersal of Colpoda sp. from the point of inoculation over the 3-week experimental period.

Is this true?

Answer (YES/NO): NO